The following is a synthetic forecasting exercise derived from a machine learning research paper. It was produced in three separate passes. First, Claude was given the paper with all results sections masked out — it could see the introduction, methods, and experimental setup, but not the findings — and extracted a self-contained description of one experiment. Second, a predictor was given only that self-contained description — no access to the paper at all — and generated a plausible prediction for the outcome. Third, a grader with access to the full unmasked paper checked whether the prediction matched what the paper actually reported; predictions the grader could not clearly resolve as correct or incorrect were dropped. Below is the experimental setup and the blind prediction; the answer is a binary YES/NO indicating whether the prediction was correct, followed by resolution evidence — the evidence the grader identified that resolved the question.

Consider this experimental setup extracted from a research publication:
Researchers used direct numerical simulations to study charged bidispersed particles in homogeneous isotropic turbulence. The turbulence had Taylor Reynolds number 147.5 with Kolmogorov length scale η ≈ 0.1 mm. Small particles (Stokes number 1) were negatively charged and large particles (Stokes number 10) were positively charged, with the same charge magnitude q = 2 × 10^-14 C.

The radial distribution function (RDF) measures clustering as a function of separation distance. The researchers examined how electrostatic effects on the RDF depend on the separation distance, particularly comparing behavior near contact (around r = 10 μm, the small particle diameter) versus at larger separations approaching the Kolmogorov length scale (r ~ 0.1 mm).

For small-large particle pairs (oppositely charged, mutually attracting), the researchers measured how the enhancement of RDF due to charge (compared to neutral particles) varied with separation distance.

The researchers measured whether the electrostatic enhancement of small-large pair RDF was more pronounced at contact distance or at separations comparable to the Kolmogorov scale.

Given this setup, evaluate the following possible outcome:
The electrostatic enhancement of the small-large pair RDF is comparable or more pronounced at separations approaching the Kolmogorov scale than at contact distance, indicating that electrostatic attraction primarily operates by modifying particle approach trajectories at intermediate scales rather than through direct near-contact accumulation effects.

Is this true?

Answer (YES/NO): NO